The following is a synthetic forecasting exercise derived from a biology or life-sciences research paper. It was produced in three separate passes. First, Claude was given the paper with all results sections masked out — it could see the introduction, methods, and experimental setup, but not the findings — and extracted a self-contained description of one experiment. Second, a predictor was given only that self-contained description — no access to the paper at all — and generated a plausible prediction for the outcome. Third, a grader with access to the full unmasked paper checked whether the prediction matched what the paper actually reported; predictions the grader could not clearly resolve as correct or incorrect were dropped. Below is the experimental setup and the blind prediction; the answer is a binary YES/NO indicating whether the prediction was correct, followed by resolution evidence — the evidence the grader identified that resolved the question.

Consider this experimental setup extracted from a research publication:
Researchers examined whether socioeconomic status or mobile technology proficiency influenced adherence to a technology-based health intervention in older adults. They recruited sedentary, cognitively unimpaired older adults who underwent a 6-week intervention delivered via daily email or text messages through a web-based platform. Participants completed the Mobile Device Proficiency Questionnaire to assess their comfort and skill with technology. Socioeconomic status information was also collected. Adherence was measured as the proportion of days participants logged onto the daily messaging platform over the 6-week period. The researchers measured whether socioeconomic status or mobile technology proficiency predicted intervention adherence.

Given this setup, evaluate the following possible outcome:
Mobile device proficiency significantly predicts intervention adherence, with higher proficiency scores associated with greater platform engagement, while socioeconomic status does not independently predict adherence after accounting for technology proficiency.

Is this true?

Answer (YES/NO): NO